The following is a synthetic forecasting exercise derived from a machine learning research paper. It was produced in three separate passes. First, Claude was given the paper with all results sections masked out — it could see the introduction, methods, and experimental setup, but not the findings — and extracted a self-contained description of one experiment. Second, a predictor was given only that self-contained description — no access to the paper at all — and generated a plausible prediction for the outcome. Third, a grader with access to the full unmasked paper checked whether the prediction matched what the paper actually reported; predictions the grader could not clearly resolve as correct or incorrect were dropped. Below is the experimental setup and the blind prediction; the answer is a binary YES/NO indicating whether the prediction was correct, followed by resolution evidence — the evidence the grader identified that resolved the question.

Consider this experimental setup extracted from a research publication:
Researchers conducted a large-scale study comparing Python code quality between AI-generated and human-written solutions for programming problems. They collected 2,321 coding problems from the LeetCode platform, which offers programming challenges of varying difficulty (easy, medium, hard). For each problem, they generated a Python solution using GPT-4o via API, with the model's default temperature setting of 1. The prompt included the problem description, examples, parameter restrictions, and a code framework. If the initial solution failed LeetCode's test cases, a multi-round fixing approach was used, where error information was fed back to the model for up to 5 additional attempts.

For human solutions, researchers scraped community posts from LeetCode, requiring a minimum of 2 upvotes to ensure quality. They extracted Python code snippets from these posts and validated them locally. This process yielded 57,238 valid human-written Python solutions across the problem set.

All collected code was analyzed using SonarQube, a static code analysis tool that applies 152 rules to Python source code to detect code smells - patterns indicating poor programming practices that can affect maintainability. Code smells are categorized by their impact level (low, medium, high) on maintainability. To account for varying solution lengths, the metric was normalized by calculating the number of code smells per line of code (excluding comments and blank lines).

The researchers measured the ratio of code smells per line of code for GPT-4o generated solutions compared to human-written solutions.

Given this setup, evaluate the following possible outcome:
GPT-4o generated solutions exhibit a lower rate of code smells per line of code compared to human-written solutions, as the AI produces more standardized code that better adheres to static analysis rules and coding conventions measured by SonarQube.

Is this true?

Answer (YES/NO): YES